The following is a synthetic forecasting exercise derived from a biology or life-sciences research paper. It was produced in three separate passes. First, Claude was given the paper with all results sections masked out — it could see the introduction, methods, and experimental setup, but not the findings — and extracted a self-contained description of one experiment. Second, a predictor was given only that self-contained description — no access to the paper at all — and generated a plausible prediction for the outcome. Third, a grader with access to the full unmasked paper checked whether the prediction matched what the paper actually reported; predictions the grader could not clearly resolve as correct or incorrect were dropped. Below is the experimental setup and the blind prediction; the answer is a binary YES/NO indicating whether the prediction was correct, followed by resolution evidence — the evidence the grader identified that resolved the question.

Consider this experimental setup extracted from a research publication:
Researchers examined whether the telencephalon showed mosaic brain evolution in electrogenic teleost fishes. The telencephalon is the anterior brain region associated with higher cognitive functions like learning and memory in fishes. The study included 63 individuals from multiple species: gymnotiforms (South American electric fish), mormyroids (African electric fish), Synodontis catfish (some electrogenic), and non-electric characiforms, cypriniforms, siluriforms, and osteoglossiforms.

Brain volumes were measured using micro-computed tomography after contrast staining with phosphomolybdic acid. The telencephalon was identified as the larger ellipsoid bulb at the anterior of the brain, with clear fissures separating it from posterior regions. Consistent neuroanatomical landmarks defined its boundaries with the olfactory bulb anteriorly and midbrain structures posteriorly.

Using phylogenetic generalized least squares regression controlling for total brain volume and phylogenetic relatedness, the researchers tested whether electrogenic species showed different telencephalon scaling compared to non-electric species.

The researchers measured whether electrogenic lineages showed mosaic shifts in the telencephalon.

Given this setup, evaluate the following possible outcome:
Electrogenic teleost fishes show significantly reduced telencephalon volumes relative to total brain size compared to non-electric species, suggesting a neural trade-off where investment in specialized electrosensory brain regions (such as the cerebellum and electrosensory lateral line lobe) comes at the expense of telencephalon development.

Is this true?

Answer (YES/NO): NO